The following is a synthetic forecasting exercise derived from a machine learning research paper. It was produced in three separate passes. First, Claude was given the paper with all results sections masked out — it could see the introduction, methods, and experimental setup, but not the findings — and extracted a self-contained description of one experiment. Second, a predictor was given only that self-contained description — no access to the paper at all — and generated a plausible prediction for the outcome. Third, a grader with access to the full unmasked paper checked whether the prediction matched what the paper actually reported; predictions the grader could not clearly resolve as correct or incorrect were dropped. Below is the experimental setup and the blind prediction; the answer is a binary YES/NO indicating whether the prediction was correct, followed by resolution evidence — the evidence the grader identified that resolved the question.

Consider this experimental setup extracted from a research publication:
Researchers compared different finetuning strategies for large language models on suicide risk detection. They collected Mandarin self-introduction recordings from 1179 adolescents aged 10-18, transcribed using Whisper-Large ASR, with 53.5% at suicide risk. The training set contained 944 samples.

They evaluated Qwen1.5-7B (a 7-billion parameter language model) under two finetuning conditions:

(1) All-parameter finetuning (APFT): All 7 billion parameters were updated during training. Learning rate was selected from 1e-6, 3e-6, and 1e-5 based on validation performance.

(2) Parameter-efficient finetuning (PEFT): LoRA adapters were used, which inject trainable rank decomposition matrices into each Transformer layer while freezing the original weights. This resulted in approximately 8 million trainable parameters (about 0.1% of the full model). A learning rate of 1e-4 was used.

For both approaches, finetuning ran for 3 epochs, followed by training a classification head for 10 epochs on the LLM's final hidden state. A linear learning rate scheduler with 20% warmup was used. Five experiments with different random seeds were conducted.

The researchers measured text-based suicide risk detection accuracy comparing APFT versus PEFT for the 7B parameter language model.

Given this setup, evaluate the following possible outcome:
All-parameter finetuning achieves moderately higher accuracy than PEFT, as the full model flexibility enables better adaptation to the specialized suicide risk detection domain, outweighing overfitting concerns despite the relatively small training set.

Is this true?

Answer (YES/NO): NO